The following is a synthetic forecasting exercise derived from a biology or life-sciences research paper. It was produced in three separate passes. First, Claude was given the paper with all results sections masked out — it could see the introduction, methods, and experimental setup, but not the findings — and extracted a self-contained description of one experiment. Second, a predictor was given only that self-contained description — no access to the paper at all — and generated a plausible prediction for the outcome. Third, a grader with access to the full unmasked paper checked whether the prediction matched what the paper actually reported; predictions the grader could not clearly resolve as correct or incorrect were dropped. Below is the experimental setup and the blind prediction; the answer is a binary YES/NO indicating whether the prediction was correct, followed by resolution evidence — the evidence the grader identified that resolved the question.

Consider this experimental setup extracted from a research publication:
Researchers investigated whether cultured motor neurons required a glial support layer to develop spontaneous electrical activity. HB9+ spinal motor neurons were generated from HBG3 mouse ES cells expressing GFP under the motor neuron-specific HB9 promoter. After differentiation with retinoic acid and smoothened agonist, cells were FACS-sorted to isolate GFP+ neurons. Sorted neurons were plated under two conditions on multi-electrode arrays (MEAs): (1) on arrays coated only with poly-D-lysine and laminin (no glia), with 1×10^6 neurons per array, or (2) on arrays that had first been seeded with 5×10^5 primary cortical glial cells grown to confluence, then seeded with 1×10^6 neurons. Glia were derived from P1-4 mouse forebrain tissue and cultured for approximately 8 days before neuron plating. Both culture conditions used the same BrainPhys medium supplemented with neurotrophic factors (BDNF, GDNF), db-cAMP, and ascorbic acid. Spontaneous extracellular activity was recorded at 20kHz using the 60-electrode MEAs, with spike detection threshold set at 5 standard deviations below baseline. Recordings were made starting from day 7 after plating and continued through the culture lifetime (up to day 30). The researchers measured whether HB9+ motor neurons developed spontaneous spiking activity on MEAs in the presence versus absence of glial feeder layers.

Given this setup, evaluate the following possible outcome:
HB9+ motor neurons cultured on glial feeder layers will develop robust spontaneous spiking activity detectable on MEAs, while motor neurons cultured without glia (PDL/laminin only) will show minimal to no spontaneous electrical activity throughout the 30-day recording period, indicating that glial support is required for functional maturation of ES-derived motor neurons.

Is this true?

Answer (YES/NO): YES